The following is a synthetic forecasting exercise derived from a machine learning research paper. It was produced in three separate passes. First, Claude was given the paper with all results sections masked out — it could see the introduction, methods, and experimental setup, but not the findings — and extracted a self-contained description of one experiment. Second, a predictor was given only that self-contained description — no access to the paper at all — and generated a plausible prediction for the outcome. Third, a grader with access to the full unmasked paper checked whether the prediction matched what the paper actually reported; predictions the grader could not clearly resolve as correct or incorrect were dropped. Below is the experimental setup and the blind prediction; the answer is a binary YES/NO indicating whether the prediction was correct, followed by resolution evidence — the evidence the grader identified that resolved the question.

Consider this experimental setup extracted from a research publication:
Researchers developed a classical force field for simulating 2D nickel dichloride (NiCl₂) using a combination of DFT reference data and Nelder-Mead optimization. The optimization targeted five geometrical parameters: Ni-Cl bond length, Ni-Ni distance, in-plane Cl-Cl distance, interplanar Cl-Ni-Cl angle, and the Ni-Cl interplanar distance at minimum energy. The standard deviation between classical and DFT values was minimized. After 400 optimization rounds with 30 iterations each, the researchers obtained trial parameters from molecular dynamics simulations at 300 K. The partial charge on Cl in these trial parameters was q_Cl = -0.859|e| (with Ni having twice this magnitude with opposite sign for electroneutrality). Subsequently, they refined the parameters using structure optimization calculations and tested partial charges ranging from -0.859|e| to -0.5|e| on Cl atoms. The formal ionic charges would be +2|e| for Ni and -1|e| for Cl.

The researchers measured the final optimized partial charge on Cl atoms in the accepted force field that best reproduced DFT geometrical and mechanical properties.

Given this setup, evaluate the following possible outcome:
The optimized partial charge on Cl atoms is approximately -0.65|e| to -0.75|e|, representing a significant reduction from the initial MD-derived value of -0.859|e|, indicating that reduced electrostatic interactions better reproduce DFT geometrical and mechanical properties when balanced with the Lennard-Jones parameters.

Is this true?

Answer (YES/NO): YES